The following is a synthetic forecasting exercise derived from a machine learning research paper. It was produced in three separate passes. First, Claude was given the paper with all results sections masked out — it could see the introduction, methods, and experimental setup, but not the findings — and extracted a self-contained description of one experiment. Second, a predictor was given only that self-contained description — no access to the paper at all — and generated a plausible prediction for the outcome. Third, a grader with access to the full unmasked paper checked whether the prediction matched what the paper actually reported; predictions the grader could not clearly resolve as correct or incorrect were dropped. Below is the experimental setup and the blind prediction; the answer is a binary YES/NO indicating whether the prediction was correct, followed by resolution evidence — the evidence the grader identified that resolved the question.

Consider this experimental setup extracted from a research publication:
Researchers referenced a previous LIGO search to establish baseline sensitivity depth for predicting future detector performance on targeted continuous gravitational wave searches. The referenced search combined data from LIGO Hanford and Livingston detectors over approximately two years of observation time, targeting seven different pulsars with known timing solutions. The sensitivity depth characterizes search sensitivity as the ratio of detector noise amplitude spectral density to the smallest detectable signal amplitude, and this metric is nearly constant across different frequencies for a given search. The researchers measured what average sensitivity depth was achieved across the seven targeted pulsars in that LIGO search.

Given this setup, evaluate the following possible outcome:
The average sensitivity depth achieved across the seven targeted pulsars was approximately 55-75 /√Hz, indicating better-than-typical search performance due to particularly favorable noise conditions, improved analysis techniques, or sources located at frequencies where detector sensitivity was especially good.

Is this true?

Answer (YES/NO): NO